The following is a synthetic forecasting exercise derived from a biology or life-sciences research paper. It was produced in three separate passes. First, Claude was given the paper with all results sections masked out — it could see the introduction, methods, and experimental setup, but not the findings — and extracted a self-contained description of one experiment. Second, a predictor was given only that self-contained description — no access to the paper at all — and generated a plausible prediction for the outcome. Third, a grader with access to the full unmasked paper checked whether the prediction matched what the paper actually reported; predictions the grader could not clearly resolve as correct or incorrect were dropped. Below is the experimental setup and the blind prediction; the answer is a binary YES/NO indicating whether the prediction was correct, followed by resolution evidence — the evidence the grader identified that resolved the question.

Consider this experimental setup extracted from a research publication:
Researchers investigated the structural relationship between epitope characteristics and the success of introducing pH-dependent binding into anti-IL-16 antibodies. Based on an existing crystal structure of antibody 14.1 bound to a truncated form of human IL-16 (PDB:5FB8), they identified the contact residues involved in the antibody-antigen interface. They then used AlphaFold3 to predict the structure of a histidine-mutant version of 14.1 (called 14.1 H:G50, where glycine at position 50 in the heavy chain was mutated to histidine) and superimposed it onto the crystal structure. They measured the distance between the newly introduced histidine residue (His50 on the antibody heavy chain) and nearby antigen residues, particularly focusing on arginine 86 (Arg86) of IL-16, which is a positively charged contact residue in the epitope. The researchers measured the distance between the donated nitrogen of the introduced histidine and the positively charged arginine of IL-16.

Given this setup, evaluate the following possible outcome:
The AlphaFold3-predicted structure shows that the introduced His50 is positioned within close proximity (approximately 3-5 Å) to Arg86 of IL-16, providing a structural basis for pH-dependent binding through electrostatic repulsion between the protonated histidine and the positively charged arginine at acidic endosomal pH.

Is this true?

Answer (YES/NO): NO